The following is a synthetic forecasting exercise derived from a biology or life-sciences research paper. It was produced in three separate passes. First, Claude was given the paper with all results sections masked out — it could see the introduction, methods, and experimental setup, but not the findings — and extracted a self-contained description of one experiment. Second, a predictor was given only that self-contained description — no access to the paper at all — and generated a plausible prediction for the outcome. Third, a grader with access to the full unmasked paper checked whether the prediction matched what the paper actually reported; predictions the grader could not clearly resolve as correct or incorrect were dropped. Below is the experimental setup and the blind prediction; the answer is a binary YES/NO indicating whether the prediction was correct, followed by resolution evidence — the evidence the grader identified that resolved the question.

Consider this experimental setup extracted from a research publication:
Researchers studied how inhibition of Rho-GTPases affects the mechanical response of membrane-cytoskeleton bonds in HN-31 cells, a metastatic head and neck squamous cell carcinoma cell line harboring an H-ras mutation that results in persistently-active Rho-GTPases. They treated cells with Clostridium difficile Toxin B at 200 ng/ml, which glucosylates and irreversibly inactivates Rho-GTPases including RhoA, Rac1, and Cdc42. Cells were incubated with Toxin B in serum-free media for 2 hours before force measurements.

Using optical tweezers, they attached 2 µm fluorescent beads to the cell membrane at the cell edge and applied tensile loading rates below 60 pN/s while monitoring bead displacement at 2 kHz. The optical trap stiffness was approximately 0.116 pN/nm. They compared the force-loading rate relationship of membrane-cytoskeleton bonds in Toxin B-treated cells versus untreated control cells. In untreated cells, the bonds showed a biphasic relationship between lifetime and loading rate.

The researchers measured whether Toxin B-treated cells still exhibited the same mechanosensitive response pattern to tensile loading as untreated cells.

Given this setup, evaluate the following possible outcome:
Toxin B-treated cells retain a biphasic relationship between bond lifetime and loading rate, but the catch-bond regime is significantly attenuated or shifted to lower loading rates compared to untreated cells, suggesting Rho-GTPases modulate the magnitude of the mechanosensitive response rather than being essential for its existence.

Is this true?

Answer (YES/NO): NO